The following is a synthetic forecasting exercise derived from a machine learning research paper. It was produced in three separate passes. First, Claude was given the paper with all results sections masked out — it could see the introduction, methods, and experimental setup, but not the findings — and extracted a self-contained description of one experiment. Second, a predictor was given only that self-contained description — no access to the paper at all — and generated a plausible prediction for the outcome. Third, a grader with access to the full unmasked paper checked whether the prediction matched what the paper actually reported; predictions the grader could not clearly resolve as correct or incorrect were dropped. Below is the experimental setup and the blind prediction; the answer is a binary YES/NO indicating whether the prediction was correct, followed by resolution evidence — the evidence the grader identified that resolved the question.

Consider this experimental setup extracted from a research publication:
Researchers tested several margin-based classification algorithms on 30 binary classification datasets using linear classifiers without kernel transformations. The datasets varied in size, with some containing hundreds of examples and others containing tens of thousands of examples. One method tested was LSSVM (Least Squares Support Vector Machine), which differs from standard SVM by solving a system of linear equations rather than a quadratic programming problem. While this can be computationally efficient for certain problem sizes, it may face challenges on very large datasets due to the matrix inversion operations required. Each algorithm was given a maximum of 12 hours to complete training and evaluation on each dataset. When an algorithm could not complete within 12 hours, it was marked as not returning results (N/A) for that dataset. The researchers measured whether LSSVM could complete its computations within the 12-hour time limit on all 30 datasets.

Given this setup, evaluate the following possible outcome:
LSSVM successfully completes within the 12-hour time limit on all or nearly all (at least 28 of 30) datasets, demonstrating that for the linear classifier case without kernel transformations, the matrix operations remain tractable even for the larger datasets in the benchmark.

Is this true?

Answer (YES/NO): NO